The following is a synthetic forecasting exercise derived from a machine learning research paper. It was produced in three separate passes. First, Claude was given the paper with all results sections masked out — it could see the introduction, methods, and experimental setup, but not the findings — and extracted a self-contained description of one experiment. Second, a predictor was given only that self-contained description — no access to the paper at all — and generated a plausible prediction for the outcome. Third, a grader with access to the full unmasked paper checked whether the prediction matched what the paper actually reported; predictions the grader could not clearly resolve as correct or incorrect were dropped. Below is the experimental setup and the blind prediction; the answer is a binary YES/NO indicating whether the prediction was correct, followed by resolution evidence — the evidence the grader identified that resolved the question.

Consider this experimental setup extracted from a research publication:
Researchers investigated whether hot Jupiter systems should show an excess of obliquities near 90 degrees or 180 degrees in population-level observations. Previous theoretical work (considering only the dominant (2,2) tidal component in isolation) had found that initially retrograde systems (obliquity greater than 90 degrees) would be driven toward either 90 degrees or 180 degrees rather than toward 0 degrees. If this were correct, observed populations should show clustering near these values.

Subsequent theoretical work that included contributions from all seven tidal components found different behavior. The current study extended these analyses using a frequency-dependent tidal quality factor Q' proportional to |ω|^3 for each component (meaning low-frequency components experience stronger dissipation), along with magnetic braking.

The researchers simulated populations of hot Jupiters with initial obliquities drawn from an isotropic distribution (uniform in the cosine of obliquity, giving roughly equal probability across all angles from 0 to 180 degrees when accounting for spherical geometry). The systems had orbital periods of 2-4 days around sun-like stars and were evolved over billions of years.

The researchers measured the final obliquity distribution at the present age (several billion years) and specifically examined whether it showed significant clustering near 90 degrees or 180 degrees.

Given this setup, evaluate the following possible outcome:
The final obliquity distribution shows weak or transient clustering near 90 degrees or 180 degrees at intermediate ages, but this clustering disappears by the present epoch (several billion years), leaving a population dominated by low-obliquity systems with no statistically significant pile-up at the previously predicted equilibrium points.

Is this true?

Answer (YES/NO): YES